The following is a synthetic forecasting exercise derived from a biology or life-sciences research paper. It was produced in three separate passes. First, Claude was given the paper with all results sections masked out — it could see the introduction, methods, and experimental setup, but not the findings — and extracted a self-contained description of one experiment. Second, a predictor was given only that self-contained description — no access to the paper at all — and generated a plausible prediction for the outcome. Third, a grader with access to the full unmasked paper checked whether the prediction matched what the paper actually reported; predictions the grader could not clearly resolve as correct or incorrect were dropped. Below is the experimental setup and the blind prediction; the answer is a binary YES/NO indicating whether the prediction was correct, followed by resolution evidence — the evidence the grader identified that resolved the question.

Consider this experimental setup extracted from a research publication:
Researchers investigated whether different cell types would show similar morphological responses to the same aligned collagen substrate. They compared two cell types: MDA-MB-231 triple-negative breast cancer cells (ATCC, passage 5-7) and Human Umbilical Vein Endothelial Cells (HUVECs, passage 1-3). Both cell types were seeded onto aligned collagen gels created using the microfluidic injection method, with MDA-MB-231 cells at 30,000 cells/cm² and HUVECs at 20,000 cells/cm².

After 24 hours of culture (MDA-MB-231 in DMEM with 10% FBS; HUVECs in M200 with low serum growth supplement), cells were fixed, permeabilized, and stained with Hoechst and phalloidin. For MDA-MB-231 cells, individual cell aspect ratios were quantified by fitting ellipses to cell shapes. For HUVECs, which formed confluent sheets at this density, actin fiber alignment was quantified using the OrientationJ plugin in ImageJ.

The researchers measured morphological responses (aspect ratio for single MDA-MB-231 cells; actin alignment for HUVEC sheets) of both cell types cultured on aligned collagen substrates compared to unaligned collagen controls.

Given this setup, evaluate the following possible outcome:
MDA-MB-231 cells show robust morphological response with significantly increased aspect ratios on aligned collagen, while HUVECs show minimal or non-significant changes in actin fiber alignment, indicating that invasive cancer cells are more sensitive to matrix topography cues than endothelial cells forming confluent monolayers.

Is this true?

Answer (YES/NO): NO